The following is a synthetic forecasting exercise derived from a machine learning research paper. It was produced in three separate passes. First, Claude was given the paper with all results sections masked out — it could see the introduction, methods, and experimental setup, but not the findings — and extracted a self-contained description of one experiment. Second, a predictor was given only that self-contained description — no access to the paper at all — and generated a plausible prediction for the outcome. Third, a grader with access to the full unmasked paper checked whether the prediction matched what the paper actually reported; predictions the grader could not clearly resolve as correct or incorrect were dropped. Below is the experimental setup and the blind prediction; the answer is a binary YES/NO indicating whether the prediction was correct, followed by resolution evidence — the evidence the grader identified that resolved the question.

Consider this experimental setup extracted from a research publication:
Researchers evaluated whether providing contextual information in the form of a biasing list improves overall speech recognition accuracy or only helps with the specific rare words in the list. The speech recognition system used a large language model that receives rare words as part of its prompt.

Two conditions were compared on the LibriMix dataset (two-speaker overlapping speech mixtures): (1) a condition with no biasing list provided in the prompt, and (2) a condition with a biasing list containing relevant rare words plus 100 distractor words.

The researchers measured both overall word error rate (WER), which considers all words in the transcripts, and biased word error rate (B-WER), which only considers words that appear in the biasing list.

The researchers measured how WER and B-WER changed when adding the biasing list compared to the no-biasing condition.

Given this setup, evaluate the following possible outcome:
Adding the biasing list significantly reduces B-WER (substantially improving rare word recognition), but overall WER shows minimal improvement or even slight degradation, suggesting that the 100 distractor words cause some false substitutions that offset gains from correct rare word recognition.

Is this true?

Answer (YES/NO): NO